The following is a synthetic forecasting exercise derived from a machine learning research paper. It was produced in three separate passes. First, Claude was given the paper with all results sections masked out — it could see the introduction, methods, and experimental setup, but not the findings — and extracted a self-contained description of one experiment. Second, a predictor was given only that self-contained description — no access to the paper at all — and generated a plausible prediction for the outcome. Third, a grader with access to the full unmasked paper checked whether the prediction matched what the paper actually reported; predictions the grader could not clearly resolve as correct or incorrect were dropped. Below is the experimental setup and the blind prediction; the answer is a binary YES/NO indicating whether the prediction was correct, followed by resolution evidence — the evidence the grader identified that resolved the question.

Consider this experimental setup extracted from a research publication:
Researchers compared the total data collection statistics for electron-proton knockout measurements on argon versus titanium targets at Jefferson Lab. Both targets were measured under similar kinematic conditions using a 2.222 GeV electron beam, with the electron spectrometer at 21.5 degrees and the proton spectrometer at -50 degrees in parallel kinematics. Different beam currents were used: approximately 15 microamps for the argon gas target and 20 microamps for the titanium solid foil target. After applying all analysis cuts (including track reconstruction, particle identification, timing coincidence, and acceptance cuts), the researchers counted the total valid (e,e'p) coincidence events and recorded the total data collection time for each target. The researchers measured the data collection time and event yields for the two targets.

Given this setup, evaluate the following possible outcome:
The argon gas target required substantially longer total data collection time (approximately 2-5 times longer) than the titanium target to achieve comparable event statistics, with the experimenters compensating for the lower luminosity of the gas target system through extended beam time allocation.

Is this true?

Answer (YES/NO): NO